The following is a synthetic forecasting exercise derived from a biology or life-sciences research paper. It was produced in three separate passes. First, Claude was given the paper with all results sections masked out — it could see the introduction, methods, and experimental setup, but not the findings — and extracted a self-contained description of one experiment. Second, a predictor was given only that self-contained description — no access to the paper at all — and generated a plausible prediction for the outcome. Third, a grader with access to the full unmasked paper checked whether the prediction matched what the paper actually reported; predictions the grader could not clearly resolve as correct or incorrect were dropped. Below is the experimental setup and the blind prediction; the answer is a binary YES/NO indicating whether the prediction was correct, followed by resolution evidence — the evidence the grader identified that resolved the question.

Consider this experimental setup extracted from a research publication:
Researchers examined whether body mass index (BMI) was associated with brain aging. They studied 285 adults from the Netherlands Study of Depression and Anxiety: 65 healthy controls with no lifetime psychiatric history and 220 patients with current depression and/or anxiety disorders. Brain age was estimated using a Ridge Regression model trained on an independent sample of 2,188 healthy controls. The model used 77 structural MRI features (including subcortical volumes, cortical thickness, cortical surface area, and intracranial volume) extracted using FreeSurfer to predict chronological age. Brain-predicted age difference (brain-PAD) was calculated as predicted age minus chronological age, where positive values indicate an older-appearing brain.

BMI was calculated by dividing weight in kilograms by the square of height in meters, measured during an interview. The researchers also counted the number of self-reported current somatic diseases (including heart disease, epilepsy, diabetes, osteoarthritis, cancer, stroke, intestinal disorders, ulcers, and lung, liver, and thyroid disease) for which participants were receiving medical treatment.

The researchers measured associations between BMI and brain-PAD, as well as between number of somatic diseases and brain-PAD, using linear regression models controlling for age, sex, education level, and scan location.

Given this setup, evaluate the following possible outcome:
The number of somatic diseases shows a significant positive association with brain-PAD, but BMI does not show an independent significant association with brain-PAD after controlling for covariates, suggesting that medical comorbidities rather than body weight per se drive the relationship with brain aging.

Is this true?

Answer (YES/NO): NO